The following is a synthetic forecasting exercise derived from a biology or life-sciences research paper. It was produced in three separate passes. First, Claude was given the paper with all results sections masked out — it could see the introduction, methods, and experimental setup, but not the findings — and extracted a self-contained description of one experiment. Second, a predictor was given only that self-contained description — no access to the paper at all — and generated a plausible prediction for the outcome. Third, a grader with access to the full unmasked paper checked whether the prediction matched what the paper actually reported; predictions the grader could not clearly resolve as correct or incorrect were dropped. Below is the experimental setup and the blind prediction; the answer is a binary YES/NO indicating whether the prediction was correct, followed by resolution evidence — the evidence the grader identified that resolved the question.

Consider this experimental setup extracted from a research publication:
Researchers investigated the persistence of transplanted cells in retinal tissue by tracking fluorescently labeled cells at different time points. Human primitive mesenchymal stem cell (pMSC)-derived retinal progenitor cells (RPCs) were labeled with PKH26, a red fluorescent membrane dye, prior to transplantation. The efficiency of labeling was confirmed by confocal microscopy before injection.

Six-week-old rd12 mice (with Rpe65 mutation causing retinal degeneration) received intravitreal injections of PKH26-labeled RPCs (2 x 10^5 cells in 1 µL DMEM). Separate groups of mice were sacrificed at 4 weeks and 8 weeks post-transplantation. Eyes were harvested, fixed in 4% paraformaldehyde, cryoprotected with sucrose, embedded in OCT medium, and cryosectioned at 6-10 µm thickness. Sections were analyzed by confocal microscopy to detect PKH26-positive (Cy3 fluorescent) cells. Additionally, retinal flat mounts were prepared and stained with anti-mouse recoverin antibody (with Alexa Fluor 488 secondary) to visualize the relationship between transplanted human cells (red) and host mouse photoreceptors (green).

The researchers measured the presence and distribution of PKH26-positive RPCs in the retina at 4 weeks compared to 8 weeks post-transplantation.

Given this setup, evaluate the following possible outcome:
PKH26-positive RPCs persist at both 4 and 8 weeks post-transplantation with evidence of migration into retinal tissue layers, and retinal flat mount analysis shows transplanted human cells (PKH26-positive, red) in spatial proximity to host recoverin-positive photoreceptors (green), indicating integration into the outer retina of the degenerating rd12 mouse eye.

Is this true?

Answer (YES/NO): YES